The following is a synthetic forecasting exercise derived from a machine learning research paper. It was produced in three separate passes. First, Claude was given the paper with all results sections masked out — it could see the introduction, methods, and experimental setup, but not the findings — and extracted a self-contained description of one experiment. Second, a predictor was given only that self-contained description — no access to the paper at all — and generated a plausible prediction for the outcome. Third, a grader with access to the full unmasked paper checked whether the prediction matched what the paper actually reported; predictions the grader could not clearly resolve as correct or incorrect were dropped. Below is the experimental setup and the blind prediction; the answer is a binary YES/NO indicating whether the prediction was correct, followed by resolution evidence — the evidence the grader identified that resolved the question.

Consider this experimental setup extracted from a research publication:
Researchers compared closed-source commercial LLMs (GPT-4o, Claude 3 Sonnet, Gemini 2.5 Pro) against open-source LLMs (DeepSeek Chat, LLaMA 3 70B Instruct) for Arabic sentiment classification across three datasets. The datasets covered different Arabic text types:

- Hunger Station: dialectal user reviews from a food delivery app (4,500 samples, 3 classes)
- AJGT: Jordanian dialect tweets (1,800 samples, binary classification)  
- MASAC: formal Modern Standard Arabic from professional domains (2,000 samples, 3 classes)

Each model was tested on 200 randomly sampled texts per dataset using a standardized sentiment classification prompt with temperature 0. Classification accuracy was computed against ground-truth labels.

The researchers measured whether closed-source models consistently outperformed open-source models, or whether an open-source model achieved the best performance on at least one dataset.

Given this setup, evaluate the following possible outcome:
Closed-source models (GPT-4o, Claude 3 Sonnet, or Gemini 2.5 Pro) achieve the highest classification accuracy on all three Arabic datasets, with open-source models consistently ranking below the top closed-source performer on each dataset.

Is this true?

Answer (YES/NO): YES